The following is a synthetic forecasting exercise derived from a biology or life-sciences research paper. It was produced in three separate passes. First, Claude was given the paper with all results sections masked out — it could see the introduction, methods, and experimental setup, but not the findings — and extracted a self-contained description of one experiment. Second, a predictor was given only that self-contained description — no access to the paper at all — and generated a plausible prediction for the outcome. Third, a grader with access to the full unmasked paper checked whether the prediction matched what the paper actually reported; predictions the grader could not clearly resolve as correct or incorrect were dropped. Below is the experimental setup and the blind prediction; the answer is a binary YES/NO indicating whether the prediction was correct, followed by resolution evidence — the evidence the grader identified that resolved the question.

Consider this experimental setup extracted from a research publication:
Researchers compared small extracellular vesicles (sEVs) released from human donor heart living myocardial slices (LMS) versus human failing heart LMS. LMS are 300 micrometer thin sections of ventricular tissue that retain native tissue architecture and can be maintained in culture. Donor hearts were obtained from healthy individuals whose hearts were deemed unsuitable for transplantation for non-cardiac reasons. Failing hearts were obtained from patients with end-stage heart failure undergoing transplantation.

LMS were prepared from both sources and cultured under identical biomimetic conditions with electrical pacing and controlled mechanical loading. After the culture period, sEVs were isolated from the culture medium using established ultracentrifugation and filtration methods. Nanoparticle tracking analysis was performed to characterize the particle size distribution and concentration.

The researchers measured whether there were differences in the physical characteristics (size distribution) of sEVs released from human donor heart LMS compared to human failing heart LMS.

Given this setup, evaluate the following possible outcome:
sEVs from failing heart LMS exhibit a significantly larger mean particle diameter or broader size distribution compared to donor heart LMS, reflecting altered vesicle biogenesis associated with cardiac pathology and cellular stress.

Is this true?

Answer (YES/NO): NO